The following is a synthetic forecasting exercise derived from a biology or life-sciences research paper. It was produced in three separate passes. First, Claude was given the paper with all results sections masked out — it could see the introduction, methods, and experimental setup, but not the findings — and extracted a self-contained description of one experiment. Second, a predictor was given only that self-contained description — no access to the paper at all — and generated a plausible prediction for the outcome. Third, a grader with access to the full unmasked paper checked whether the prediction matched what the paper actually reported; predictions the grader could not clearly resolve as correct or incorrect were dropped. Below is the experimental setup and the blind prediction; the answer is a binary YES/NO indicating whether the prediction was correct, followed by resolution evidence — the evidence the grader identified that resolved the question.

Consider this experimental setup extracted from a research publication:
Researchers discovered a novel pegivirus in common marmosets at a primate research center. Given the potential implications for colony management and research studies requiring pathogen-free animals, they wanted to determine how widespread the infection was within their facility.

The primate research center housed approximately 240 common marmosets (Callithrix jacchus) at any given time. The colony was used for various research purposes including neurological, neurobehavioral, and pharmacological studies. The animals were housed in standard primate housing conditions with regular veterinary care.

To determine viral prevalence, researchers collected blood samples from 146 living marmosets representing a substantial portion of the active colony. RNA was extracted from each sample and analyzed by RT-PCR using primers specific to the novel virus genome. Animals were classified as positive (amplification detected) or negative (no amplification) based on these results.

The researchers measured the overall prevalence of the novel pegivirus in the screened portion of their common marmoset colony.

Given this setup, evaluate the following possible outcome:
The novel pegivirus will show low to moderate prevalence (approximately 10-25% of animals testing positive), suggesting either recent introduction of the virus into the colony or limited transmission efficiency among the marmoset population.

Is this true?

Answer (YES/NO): NO